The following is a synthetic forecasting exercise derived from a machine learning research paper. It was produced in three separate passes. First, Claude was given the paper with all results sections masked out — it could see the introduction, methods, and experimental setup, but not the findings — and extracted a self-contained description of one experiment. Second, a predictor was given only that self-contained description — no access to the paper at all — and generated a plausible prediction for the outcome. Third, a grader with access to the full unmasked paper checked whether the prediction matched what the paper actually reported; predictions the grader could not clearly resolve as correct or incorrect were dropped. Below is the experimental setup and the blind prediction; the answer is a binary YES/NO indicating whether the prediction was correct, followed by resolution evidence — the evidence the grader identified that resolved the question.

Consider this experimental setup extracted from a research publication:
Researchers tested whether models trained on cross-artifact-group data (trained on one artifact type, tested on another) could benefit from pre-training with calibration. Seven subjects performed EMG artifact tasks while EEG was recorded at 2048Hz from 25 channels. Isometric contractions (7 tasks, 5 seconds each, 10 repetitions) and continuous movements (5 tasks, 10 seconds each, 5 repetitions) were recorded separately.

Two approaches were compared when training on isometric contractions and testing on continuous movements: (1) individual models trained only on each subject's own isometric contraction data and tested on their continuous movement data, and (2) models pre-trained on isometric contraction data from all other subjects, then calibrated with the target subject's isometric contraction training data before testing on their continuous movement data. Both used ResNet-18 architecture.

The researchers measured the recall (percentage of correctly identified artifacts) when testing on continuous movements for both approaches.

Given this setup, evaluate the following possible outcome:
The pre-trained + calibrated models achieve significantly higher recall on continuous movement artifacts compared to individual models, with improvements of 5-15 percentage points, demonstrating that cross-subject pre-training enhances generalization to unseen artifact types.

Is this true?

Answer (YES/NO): NO